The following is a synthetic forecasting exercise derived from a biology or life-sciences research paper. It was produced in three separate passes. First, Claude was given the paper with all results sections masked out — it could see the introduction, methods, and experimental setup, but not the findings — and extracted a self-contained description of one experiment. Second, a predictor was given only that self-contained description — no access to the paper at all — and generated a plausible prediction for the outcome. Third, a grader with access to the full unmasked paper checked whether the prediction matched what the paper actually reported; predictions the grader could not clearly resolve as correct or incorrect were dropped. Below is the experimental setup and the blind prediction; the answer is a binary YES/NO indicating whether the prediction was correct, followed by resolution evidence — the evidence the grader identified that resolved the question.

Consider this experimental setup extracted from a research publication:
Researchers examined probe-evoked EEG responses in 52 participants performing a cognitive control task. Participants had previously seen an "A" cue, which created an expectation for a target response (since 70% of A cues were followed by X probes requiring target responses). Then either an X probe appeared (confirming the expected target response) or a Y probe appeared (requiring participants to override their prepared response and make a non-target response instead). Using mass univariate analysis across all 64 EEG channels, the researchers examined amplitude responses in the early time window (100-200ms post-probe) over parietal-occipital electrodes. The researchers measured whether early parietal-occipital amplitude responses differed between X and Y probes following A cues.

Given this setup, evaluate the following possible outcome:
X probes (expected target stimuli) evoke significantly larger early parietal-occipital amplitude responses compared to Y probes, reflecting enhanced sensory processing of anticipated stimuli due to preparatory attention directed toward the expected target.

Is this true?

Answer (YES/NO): NO